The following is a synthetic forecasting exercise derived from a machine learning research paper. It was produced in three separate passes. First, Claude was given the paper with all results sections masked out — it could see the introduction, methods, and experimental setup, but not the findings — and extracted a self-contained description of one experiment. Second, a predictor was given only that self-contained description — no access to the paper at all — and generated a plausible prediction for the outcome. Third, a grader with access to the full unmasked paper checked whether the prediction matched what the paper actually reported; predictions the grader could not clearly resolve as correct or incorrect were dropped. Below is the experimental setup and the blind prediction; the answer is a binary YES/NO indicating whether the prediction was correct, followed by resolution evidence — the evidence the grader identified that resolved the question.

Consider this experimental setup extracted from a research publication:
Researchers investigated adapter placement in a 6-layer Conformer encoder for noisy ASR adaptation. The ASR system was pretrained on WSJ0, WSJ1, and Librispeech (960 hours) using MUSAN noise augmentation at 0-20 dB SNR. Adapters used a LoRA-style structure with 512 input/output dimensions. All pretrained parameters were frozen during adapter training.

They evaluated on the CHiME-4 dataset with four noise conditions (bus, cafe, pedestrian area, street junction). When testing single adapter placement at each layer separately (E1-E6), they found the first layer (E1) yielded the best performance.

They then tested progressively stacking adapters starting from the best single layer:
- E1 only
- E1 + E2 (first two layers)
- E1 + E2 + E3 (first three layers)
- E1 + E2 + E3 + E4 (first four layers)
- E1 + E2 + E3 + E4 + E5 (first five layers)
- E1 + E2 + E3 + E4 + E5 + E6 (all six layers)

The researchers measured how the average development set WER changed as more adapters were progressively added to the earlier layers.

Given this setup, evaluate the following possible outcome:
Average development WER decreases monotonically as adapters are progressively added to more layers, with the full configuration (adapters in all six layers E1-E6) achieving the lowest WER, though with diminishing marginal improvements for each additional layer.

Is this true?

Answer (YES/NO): NO